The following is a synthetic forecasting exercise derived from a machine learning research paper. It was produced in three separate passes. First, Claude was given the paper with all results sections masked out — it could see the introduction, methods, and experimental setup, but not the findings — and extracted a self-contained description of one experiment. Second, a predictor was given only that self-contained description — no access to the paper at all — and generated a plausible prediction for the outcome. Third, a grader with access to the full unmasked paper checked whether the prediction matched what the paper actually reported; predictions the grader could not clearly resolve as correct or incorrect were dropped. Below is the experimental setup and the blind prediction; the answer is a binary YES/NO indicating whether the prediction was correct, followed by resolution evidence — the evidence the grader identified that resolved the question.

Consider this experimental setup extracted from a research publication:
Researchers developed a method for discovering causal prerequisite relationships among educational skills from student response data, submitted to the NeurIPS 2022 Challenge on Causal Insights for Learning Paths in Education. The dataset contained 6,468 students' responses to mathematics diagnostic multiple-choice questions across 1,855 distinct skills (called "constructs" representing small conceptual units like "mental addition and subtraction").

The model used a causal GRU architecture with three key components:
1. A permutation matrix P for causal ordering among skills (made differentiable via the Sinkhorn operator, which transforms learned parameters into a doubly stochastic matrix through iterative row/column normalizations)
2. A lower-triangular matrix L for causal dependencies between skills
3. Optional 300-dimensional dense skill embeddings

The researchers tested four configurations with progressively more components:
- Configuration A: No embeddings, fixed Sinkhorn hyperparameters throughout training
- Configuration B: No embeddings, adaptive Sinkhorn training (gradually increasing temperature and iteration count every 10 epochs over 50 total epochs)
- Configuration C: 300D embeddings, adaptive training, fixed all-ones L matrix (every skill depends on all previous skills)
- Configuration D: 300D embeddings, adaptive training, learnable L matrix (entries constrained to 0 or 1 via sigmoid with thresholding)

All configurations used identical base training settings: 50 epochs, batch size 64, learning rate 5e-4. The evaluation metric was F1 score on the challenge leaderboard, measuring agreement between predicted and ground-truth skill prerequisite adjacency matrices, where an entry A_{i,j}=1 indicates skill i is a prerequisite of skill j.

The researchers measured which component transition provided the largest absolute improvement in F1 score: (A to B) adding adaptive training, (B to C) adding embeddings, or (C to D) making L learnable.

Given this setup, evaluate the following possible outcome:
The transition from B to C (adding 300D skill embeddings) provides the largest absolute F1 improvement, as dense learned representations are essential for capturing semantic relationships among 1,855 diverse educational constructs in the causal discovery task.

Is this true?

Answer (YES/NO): YES